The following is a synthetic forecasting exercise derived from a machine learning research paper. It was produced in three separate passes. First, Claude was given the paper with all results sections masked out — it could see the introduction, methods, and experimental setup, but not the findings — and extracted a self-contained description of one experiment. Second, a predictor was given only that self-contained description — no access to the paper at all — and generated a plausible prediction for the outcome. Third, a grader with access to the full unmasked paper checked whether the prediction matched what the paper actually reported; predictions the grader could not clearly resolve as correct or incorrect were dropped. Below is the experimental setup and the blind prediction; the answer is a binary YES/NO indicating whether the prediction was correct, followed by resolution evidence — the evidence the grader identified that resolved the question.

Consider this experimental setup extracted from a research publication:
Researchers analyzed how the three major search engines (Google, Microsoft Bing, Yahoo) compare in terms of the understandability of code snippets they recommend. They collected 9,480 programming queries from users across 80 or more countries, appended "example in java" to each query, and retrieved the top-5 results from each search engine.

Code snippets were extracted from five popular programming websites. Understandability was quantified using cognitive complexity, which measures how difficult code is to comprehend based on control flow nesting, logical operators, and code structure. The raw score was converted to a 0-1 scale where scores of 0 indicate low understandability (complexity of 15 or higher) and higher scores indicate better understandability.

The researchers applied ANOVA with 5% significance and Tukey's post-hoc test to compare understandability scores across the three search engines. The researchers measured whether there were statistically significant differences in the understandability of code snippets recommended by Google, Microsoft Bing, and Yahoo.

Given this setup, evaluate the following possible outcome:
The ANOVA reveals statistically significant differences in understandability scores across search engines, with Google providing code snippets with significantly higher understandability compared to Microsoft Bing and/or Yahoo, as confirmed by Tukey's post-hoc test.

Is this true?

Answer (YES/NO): YES